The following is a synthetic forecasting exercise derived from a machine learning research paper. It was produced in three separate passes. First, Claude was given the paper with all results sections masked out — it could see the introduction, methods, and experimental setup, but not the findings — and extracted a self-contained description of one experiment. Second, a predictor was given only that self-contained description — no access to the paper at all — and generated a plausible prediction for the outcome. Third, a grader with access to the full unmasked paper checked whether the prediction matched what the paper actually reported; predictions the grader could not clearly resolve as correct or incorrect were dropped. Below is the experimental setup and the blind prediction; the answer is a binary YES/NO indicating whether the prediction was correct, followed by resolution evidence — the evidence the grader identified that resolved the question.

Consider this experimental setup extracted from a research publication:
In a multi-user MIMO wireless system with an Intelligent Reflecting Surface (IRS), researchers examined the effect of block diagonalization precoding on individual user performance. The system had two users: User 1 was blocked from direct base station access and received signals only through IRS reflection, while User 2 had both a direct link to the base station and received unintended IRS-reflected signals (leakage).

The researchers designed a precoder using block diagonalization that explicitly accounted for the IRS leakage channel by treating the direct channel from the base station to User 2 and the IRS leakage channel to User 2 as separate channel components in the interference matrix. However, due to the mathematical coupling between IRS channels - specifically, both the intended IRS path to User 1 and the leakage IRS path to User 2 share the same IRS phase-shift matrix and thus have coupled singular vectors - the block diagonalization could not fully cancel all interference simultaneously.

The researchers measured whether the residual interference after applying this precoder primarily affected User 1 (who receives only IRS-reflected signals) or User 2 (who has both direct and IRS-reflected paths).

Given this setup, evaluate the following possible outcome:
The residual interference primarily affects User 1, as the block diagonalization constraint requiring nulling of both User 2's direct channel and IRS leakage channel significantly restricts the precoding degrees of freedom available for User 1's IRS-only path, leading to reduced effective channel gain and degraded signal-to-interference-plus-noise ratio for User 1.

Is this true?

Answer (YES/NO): NO